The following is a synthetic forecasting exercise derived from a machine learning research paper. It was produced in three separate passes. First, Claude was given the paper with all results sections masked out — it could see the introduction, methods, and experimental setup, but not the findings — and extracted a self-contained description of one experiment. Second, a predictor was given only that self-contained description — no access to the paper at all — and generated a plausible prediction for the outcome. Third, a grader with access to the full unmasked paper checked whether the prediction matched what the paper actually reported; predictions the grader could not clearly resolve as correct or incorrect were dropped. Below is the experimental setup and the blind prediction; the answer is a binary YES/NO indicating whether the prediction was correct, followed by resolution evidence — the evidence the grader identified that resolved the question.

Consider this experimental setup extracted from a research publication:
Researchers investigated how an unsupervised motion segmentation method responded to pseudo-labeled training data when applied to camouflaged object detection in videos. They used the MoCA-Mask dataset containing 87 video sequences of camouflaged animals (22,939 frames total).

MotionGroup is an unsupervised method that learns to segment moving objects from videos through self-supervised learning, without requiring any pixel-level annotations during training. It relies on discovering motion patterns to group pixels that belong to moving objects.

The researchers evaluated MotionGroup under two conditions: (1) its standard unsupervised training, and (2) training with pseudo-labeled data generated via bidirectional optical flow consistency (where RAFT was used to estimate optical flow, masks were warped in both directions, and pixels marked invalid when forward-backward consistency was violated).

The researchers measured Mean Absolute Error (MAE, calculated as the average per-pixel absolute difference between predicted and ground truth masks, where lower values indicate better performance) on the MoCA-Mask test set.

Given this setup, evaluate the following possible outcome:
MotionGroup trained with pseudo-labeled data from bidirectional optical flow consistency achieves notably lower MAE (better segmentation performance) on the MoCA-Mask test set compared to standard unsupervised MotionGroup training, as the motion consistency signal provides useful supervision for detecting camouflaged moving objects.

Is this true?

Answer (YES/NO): NO